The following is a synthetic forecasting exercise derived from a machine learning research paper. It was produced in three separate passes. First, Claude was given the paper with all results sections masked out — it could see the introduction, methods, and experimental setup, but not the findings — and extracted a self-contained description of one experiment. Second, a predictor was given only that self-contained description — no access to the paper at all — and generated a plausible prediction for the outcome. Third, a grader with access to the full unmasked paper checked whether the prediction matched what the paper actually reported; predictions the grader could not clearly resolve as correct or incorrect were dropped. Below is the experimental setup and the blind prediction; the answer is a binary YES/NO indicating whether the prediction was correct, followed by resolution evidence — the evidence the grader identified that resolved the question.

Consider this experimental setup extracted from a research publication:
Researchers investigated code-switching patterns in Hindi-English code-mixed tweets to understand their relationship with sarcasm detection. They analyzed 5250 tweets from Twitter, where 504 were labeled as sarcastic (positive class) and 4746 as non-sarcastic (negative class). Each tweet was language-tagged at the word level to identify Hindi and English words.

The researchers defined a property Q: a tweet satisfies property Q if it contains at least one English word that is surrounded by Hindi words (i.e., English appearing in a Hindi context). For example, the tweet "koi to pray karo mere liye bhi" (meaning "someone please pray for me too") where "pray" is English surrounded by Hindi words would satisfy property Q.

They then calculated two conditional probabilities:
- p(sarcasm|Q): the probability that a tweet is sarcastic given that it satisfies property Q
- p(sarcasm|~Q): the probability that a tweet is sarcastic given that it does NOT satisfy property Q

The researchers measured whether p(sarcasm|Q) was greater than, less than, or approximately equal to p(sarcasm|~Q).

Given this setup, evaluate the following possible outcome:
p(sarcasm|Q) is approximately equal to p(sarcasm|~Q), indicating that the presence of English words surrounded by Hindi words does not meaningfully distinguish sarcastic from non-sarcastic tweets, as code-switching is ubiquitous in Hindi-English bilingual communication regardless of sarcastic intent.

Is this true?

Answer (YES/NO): NO